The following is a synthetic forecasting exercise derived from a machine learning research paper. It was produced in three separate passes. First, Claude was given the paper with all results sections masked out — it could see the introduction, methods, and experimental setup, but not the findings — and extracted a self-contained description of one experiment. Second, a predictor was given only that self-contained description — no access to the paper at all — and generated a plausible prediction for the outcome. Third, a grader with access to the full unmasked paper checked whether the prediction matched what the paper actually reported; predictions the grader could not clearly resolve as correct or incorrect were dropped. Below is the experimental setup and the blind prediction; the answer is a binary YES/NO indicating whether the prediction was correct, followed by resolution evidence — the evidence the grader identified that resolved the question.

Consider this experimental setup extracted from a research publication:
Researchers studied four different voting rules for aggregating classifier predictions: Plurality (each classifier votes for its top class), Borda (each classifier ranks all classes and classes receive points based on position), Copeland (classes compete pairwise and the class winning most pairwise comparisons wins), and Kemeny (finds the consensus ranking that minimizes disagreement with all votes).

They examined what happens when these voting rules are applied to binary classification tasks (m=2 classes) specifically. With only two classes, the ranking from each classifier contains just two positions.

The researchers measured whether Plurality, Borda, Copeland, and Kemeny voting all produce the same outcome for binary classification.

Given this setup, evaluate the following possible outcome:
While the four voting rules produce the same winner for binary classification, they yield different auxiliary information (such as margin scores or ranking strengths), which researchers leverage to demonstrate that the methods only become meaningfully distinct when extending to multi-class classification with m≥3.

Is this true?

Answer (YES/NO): NO